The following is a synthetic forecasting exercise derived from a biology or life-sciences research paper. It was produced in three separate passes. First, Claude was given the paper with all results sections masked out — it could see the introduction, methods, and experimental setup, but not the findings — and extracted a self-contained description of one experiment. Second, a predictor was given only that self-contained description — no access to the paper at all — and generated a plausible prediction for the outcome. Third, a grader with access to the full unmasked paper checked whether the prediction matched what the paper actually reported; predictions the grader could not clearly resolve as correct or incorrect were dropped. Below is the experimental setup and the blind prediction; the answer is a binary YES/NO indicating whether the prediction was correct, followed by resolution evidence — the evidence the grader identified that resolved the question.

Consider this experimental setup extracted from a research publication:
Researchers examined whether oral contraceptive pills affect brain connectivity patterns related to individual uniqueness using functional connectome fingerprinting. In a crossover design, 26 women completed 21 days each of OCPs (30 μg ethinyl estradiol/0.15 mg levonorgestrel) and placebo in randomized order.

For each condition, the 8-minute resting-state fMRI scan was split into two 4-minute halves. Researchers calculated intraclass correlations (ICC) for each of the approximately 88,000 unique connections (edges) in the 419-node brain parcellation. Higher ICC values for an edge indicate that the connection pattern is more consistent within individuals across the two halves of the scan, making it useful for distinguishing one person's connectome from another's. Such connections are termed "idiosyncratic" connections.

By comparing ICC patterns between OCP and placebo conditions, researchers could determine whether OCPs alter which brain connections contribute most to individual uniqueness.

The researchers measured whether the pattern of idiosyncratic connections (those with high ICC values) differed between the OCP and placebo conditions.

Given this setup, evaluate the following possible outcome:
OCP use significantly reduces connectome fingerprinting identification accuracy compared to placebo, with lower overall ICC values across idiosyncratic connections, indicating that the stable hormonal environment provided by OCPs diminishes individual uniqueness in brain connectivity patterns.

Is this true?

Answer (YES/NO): NO